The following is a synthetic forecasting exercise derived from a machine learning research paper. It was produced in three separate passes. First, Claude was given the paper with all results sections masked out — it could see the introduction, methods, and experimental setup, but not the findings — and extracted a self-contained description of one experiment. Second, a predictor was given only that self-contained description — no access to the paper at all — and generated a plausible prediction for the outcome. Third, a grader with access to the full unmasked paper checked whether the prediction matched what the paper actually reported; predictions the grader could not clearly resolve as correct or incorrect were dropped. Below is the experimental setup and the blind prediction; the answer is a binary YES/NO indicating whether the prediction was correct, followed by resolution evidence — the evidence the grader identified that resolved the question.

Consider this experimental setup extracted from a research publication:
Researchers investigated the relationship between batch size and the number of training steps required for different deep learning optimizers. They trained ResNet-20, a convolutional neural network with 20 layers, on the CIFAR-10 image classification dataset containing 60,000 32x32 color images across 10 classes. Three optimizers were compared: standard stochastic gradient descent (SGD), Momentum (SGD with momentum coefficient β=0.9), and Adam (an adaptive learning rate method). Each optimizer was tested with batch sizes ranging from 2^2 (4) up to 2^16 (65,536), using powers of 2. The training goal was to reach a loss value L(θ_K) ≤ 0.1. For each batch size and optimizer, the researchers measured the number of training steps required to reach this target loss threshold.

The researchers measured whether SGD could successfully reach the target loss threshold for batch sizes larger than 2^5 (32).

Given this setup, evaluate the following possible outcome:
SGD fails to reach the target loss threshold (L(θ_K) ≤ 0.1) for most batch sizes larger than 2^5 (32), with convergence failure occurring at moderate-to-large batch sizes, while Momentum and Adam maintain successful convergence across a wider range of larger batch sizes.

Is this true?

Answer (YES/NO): YES